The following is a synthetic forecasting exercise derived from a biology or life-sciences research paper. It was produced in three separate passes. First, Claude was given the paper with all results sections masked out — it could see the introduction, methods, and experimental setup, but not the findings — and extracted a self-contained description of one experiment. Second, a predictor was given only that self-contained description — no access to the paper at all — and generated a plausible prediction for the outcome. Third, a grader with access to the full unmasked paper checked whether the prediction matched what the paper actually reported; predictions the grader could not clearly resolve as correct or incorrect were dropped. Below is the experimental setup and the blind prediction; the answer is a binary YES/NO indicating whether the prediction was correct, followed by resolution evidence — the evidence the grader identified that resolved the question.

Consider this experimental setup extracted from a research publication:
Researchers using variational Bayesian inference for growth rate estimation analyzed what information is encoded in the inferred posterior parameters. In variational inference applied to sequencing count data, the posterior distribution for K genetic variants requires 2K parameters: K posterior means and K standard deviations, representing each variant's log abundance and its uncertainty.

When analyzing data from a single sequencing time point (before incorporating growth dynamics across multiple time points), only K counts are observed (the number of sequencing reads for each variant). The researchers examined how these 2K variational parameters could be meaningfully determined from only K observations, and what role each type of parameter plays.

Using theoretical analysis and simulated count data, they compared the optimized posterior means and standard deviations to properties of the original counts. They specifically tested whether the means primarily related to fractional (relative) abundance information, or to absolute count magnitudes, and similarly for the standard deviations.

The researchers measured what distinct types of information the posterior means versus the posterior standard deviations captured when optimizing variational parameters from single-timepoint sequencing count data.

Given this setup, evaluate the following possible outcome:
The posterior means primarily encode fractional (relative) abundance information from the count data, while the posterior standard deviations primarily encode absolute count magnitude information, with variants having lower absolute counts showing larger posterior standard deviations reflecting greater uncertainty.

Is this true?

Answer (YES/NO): YES